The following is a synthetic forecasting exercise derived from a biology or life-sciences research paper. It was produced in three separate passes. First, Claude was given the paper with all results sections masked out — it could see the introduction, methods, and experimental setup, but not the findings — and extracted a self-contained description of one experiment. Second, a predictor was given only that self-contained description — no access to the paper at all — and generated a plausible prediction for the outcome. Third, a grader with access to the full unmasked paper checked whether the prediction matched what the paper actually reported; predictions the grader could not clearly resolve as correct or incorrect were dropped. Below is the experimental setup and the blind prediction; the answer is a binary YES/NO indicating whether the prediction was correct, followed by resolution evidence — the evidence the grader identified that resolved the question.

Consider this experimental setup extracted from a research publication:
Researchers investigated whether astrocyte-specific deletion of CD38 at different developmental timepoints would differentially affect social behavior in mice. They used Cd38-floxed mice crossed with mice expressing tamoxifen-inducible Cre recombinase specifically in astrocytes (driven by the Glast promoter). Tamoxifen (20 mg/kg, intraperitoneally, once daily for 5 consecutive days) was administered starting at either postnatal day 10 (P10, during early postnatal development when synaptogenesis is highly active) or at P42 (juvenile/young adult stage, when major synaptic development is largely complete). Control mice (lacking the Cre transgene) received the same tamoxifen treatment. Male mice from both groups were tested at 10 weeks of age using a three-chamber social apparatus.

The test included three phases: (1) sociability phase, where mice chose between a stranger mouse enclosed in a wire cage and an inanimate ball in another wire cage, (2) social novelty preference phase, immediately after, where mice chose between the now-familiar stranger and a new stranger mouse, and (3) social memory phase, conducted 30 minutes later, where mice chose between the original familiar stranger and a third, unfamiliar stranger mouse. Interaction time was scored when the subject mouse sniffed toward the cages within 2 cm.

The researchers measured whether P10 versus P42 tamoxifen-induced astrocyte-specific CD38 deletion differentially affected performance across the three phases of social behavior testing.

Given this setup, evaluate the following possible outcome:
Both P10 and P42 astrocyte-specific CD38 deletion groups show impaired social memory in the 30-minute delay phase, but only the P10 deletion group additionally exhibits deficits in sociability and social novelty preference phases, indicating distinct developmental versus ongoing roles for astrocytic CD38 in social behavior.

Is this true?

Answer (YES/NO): NO